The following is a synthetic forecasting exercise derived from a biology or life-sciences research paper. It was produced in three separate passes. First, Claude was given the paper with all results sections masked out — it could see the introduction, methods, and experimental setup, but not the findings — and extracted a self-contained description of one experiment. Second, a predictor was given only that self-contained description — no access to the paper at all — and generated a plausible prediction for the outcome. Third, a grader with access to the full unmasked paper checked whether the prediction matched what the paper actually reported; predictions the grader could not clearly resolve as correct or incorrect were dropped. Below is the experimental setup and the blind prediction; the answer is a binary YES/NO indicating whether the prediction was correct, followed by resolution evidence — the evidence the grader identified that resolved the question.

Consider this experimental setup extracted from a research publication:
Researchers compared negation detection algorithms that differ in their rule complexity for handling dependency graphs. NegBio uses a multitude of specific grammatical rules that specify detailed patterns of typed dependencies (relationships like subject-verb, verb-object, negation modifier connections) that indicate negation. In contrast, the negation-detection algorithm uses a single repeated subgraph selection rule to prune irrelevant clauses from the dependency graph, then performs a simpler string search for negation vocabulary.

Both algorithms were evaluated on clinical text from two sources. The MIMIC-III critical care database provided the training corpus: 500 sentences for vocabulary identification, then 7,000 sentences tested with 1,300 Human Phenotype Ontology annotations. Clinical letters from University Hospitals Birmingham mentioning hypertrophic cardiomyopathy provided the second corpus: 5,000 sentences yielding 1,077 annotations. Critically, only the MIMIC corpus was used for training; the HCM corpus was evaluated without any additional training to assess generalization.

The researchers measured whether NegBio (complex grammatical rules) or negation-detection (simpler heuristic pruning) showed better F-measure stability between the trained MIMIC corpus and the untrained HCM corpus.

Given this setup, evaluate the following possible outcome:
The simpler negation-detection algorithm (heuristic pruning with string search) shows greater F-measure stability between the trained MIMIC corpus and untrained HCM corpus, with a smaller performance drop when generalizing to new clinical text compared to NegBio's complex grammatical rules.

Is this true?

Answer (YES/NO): NO